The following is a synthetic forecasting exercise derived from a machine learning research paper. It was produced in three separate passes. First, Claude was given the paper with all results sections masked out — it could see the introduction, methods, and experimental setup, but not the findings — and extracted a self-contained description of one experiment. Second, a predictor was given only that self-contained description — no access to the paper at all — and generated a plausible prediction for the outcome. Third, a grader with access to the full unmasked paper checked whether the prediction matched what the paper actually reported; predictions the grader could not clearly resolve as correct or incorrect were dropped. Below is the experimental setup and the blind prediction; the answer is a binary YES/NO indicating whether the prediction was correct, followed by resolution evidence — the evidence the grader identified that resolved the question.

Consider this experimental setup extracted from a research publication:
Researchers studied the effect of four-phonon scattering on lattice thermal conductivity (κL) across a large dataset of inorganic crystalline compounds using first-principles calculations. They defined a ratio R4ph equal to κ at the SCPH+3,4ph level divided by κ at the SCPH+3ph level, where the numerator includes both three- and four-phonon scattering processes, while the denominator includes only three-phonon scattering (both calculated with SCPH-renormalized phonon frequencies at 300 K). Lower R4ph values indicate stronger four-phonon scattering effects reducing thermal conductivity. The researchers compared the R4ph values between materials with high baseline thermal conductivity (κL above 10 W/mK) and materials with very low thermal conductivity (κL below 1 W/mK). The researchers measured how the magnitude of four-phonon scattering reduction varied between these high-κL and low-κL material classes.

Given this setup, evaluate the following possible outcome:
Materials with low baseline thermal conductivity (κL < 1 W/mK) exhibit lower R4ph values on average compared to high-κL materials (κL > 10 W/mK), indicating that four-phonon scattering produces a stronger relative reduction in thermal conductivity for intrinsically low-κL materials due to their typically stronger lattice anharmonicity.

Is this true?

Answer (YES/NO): YES